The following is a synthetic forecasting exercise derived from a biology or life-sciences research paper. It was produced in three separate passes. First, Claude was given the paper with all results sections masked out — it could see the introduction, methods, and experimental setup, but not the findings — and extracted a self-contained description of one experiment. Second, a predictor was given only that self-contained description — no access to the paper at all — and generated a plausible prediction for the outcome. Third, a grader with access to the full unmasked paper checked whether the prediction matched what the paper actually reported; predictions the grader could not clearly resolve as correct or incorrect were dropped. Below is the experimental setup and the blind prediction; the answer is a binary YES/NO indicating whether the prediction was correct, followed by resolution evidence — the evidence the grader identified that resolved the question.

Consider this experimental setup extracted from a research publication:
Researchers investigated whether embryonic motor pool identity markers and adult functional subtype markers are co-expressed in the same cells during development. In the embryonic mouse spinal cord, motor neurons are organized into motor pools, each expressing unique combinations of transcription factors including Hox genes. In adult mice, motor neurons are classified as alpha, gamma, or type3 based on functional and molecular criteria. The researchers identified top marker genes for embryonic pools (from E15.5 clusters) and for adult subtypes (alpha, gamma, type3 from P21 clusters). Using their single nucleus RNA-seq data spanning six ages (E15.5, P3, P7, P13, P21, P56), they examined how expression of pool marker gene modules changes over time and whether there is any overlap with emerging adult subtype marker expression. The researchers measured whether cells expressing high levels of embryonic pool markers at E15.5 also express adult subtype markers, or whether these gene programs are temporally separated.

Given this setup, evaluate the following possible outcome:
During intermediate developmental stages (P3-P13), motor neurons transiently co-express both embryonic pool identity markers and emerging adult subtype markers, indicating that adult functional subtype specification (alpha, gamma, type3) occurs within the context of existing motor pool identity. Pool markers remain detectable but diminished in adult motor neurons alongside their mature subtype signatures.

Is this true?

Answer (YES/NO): NO